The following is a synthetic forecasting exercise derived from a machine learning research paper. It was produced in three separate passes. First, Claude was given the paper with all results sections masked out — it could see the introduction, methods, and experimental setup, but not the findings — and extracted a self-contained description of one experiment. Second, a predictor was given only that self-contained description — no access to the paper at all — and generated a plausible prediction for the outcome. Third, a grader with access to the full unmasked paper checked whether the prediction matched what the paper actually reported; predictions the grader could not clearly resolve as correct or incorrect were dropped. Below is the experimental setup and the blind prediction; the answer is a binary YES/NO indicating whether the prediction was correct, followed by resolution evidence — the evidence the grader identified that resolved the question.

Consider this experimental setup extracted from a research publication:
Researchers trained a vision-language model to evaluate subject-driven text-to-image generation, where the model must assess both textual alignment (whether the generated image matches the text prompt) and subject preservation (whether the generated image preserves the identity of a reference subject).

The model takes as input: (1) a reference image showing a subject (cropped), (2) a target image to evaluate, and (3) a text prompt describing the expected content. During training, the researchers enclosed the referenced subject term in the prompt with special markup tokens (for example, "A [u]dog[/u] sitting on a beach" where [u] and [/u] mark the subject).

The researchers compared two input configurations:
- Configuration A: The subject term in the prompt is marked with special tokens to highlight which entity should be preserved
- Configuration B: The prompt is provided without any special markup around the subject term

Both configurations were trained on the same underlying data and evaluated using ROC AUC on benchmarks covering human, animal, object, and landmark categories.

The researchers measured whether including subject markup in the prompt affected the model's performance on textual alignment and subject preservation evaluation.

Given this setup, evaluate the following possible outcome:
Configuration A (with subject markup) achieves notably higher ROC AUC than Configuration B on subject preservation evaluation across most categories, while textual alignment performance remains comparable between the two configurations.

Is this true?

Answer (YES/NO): NO